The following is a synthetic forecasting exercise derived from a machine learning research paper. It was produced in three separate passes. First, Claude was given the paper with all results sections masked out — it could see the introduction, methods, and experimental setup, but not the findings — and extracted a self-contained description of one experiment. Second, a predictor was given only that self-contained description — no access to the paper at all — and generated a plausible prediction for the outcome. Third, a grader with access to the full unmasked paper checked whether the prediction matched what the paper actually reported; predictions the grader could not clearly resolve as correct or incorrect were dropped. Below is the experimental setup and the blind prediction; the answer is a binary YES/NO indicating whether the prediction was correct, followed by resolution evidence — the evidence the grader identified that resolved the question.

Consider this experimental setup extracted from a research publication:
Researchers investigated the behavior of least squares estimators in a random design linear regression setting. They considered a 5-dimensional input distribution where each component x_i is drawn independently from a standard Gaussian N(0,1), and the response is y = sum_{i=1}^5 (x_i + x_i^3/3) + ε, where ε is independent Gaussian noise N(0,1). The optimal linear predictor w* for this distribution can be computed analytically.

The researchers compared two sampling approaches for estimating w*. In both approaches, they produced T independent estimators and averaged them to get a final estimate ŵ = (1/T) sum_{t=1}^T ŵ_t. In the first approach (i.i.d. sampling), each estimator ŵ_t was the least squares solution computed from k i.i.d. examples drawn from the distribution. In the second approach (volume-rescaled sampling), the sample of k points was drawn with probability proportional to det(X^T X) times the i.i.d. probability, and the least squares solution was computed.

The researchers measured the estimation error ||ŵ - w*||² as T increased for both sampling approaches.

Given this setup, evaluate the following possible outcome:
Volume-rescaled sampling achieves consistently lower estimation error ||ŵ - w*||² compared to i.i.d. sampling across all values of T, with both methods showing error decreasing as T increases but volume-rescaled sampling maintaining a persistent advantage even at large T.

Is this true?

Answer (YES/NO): NO